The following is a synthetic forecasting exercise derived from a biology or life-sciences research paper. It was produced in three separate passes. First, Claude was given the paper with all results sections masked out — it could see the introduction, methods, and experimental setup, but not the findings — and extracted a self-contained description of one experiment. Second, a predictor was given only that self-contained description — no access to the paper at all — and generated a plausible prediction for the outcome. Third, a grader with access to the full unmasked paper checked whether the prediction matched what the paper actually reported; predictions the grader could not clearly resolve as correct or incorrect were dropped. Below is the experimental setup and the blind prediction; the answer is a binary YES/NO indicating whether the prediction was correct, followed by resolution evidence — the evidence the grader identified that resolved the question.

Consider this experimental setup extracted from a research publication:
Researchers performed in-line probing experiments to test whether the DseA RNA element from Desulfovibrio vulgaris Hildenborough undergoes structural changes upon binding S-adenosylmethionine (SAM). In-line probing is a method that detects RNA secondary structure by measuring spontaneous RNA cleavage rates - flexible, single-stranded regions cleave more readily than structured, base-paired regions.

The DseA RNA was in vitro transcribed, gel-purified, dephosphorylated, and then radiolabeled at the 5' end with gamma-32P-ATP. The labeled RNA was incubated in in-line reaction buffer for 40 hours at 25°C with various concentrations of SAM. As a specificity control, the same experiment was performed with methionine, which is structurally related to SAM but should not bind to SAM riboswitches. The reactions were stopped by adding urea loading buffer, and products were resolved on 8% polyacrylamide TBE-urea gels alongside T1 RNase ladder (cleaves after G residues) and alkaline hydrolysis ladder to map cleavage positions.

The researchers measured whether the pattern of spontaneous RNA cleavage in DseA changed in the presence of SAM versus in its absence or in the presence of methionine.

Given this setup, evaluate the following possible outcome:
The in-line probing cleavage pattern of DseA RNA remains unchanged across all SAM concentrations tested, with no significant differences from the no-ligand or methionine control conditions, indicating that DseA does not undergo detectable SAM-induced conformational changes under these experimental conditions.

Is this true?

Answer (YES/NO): NO